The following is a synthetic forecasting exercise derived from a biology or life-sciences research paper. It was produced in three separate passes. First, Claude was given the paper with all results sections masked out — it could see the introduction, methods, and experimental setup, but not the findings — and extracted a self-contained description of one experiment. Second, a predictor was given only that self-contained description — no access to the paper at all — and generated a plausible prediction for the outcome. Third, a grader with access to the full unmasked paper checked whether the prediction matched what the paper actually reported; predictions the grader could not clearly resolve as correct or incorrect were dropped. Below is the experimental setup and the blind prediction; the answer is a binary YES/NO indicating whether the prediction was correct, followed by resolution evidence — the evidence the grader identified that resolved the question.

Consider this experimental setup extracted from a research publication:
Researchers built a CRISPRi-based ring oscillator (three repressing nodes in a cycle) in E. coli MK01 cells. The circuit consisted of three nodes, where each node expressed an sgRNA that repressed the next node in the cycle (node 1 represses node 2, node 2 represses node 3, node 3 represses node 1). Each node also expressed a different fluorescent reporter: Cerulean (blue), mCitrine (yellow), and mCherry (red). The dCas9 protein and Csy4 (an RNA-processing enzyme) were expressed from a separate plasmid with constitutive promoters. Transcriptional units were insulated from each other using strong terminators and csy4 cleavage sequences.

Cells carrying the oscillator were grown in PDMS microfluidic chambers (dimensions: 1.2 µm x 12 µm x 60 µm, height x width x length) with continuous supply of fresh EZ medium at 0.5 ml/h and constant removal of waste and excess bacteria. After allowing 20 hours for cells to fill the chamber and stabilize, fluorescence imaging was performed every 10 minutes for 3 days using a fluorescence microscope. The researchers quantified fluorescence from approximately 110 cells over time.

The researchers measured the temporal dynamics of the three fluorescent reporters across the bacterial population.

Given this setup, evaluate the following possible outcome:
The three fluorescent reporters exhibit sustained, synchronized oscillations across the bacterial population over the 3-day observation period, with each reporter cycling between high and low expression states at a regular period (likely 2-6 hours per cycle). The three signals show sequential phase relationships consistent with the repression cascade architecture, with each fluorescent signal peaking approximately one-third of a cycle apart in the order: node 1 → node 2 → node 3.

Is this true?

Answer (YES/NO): NO